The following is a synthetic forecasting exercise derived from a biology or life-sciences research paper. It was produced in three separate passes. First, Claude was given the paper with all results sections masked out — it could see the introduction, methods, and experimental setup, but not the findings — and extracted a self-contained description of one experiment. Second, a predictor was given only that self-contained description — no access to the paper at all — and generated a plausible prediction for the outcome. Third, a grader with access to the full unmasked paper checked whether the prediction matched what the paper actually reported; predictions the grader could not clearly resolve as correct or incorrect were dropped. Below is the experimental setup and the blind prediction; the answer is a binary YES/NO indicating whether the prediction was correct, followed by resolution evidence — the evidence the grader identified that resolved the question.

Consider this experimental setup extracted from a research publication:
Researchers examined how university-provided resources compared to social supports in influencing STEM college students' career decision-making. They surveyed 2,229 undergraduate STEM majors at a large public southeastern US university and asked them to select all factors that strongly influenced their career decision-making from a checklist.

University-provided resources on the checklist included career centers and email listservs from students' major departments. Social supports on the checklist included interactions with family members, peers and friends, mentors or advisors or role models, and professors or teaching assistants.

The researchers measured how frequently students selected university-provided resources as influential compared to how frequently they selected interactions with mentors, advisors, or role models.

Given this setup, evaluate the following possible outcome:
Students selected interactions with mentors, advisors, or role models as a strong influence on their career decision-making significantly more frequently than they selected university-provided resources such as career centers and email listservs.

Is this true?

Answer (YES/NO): YES